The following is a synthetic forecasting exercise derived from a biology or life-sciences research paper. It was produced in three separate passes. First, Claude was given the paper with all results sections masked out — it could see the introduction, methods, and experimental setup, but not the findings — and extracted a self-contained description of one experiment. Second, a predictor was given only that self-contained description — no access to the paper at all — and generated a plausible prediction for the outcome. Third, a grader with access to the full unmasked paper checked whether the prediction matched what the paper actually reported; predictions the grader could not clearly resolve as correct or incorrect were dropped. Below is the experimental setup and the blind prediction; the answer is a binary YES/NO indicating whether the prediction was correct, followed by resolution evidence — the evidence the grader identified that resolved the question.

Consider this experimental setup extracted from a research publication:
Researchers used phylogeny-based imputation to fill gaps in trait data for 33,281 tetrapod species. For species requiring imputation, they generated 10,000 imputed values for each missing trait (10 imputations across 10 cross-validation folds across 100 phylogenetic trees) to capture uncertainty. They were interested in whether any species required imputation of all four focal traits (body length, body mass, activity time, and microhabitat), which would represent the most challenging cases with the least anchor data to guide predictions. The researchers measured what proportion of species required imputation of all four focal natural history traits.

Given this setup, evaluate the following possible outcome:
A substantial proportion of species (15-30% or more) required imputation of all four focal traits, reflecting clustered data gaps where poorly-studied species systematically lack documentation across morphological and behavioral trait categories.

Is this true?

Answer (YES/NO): NO